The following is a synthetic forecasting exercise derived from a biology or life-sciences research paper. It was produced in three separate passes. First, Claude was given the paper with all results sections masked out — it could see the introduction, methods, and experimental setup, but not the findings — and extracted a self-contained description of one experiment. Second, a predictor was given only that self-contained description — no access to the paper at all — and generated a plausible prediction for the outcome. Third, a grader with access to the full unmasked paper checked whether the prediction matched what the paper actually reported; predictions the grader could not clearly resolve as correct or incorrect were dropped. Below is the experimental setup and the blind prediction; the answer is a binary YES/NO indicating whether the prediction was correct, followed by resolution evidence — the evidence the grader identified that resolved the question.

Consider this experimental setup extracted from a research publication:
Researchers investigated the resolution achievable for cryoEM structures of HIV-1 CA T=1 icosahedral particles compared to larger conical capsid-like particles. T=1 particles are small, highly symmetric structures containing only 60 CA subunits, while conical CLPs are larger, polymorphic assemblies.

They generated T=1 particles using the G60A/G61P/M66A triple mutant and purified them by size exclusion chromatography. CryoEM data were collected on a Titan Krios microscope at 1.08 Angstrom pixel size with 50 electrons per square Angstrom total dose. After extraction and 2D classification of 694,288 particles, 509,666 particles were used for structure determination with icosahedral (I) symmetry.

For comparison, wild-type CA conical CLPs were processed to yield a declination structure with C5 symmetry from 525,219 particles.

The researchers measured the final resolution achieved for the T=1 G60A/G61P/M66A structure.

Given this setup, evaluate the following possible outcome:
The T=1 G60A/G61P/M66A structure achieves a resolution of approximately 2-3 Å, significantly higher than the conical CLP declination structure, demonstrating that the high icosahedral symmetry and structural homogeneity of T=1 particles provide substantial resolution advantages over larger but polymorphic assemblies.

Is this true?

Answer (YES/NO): YES